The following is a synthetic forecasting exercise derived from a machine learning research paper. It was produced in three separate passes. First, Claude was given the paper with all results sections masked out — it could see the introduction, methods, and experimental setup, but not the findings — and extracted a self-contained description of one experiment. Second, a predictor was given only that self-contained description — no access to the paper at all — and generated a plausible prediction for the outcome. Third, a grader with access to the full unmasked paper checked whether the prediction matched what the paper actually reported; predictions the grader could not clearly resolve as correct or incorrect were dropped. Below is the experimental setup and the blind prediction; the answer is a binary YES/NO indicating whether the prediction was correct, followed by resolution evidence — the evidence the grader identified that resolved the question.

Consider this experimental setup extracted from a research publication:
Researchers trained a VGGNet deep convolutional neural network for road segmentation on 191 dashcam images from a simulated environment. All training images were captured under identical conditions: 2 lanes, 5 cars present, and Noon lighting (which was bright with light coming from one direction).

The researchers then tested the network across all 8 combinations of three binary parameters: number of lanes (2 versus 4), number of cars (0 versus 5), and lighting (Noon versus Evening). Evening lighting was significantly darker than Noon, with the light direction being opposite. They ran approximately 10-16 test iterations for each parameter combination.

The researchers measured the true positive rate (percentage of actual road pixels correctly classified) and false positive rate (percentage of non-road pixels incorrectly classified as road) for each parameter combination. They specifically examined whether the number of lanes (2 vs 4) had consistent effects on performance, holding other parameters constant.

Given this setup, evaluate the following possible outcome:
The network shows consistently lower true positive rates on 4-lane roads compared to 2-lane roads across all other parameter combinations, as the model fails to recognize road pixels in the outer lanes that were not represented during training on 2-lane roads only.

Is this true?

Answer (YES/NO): NO